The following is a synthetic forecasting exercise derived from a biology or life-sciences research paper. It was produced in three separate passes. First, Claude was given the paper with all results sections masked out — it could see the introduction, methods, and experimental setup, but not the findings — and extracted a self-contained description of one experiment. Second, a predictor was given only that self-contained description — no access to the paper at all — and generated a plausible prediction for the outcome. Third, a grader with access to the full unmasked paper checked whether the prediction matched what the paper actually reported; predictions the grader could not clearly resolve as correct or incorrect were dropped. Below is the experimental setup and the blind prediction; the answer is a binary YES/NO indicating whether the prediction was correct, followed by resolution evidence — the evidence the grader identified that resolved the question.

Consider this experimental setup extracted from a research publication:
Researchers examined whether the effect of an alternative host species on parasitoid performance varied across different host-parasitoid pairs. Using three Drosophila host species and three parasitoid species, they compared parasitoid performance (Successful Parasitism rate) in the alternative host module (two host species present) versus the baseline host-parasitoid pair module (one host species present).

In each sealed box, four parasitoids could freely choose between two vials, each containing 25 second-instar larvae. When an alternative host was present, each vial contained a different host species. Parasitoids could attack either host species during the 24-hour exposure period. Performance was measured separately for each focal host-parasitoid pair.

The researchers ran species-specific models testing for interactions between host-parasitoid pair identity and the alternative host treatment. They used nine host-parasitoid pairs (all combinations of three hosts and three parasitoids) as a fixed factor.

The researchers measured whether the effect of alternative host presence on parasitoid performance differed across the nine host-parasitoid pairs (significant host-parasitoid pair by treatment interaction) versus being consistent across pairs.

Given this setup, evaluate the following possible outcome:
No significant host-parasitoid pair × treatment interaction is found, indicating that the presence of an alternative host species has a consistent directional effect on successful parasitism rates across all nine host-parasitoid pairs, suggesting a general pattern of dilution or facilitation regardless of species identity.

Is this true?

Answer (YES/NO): NO